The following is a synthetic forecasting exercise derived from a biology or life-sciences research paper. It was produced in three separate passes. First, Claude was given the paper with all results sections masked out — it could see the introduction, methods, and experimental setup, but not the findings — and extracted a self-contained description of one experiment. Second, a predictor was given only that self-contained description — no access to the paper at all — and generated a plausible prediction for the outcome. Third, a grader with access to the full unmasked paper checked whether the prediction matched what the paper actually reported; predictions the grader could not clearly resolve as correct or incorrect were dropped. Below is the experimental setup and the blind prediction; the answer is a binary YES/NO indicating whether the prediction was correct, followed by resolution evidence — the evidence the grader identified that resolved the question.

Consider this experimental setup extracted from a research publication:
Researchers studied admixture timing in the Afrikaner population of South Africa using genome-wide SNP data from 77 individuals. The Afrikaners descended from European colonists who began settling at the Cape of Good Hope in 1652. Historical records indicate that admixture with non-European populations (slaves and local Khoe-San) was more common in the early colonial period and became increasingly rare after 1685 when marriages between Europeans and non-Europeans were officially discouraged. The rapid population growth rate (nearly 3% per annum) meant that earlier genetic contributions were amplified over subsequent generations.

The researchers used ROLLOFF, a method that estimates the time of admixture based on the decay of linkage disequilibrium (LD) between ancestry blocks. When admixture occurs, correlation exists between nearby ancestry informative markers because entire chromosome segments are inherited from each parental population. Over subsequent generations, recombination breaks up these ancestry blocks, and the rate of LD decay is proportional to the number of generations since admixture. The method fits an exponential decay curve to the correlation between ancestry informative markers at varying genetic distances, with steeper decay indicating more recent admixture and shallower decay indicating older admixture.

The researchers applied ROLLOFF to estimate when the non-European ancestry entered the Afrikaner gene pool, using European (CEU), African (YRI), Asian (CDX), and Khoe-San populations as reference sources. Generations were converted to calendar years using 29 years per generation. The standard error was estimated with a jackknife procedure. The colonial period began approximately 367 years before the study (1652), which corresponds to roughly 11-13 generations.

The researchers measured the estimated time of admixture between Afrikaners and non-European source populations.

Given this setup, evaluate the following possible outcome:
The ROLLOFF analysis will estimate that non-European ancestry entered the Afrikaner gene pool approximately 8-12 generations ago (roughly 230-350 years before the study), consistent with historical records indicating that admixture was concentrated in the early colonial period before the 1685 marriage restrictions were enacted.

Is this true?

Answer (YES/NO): NO